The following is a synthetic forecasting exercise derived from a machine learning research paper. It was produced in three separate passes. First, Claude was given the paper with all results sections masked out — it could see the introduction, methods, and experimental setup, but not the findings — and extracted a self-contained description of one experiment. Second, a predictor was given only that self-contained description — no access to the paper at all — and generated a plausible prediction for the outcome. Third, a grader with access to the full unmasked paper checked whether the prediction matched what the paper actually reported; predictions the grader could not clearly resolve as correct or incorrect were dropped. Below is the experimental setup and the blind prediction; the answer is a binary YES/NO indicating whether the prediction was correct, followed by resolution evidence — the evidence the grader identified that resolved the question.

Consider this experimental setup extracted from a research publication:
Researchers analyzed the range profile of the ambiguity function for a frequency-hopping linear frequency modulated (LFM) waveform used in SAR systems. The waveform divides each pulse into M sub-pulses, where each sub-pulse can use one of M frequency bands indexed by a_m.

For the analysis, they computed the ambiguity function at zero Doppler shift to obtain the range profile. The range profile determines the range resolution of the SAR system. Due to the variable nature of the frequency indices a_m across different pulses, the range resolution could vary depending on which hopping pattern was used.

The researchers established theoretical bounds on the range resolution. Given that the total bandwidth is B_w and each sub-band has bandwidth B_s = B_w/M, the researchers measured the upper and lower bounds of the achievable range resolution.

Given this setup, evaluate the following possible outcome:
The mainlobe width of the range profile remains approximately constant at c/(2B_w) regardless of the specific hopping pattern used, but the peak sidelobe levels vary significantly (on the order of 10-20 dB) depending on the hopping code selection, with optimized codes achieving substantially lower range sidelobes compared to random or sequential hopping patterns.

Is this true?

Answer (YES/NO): NO